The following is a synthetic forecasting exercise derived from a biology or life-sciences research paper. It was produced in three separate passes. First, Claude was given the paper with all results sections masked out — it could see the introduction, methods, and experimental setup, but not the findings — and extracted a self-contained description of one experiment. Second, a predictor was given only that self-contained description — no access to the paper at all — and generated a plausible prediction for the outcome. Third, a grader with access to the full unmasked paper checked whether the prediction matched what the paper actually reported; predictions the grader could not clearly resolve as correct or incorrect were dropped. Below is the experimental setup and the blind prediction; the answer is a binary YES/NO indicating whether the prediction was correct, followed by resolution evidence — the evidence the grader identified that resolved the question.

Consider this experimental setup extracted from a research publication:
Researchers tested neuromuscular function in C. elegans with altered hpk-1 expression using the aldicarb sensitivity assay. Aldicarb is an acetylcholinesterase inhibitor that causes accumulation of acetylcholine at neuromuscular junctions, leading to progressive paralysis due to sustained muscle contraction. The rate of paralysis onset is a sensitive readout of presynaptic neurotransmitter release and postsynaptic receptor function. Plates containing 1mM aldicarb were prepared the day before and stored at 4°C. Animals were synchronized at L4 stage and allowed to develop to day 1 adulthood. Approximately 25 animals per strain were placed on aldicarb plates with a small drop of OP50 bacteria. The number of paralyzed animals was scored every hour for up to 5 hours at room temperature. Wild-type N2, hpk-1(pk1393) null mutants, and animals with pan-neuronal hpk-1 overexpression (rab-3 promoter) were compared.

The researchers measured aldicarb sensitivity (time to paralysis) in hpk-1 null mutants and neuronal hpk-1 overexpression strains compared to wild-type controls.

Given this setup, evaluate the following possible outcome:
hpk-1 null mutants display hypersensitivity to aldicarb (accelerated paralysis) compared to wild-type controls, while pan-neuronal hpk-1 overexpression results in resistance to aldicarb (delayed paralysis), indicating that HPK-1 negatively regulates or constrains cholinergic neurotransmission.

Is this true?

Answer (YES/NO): NO